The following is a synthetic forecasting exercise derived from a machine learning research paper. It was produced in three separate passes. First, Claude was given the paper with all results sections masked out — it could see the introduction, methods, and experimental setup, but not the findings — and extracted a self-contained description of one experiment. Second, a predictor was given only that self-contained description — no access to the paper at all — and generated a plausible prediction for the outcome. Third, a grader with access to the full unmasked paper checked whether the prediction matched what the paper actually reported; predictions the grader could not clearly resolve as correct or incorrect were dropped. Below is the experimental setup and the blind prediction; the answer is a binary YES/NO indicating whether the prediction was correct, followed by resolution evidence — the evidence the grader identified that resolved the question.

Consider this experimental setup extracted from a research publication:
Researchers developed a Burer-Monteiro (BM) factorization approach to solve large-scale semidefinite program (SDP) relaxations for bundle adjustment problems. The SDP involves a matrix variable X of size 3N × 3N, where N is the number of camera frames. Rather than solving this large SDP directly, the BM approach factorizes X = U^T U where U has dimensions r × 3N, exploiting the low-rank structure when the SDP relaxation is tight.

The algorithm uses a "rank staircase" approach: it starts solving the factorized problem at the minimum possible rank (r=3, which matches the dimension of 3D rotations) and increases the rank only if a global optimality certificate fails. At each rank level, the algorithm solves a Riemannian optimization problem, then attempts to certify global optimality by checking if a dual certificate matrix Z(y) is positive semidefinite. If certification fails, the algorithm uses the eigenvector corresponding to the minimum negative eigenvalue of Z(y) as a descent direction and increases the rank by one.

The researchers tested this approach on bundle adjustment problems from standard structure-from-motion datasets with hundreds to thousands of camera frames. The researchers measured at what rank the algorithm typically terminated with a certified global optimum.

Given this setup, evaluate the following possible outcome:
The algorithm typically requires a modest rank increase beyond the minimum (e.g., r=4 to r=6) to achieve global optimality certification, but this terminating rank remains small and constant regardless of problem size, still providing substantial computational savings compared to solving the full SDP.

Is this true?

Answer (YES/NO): NO